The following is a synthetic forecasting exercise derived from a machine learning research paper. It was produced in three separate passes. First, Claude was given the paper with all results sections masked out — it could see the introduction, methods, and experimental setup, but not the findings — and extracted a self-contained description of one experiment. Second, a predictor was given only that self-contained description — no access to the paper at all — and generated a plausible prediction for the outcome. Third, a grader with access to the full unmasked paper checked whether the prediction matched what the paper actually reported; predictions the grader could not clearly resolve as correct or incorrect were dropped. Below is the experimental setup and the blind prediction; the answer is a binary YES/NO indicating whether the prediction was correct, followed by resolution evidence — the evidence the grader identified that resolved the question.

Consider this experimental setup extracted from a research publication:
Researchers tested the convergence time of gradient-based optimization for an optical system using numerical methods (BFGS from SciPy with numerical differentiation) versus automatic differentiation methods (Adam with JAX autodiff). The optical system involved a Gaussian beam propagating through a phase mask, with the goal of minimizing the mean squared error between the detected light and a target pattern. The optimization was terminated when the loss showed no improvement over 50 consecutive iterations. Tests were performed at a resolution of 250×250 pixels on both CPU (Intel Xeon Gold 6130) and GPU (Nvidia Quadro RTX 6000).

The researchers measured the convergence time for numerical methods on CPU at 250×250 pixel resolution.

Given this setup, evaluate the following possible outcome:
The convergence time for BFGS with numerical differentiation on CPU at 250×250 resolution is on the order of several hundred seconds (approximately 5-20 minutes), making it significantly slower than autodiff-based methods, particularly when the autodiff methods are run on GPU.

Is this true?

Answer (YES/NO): NO